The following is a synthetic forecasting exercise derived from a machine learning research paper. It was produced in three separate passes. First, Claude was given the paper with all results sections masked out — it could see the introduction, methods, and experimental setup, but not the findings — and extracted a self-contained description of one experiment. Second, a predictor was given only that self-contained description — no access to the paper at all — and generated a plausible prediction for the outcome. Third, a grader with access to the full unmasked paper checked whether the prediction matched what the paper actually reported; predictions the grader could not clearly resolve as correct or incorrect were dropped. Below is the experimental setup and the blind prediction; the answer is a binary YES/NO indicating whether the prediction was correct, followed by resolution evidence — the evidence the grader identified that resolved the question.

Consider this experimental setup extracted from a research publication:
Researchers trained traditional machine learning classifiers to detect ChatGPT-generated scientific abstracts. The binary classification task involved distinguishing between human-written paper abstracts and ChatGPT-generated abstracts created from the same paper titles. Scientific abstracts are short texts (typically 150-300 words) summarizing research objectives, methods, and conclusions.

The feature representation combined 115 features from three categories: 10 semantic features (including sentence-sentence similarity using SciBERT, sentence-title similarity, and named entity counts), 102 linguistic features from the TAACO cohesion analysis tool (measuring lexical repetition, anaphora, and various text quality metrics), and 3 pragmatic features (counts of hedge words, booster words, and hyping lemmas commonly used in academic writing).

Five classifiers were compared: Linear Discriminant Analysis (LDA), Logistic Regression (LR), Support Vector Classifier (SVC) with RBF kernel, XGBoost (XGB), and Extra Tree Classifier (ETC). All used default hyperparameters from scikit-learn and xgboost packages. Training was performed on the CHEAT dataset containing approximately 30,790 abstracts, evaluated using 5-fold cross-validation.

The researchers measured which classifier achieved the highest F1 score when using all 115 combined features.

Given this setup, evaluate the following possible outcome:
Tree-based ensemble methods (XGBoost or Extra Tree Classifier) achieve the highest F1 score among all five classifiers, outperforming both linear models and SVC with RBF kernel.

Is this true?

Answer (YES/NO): NO